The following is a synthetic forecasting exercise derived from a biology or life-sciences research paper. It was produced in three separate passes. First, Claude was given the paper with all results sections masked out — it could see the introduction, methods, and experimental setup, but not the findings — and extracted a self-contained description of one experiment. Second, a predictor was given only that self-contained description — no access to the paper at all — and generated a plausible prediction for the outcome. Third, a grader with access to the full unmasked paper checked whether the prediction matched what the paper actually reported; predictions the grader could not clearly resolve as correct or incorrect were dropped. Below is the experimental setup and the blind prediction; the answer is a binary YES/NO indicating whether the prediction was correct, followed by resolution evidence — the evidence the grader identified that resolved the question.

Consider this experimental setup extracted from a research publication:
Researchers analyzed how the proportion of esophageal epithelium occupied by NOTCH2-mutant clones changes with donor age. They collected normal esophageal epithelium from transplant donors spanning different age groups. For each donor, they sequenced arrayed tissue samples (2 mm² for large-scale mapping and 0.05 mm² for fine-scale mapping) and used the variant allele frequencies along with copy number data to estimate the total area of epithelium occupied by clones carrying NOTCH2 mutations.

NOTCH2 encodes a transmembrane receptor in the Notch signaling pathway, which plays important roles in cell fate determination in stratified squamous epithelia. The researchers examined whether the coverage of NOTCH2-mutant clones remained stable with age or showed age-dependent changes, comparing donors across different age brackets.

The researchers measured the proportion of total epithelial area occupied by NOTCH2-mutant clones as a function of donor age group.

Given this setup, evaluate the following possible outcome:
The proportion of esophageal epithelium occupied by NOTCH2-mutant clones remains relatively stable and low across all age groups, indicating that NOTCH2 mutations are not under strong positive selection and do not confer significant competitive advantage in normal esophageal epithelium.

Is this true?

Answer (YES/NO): NO